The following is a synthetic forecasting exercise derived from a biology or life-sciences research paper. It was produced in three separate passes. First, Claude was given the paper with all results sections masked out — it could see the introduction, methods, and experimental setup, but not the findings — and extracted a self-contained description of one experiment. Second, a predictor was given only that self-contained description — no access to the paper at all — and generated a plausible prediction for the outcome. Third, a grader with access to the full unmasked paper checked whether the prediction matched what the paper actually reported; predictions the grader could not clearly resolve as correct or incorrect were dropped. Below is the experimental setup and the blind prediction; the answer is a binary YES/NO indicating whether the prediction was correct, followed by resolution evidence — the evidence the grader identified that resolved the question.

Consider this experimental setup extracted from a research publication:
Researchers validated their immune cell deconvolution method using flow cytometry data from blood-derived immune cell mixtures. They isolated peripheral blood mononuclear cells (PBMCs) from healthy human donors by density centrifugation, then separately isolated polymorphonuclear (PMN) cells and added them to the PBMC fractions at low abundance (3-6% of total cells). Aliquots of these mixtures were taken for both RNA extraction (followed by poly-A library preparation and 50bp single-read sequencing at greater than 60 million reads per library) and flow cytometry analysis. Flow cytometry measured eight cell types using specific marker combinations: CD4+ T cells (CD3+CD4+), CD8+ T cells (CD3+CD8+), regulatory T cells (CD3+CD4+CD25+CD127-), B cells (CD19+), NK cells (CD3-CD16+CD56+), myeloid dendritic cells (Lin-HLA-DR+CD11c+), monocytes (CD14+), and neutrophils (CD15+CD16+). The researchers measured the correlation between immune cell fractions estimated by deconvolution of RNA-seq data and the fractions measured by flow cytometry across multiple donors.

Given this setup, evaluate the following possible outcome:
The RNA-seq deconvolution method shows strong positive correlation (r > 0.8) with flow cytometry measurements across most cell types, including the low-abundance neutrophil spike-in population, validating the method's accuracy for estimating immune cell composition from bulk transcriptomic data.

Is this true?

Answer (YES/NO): YES